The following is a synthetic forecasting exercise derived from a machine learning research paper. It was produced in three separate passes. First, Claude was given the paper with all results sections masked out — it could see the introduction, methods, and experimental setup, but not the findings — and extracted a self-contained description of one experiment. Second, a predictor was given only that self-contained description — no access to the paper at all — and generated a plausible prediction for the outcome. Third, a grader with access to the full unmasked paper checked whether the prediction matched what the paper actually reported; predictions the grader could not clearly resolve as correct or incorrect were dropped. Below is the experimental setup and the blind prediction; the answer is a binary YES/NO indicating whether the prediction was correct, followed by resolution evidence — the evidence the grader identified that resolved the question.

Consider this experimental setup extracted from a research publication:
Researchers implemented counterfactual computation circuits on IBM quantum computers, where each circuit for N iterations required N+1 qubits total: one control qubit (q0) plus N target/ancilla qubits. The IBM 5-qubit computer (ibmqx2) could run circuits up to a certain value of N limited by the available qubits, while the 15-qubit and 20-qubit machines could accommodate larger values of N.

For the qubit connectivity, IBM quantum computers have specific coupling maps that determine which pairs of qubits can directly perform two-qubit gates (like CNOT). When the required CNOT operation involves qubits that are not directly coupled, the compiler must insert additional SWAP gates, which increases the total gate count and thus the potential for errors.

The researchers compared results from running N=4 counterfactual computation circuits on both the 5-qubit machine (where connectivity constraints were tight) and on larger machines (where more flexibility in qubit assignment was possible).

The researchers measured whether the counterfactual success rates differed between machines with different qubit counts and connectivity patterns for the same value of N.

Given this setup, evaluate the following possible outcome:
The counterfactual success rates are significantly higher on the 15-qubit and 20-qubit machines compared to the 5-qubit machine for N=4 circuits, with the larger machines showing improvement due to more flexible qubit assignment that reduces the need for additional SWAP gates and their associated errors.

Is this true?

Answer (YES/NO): NO